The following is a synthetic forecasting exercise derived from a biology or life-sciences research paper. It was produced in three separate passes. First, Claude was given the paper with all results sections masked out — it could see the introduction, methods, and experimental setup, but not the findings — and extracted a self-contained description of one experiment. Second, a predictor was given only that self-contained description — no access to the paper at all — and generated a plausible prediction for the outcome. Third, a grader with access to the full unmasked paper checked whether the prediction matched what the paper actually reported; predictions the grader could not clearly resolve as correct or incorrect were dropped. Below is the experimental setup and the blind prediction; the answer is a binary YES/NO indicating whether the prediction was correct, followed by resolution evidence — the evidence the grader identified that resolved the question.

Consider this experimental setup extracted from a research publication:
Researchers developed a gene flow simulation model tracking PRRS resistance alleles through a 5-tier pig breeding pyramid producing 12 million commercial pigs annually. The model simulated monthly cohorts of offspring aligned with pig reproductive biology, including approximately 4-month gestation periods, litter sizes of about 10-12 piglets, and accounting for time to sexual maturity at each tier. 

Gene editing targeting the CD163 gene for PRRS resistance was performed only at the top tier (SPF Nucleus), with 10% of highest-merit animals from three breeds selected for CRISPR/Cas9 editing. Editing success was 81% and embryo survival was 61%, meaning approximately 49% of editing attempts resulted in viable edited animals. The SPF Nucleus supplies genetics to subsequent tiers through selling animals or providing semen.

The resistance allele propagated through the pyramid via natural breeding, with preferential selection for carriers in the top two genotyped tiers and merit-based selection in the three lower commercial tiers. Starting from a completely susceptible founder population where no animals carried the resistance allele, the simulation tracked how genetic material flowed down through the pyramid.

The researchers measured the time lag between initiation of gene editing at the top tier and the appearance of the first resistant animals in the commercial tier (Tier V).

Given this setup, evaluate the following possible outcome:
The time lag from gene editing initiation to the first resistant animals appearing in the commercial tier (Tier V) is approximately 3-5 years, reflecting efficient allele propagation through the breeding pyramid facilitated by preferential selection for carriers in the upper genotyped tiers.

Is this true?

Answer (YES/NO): NO